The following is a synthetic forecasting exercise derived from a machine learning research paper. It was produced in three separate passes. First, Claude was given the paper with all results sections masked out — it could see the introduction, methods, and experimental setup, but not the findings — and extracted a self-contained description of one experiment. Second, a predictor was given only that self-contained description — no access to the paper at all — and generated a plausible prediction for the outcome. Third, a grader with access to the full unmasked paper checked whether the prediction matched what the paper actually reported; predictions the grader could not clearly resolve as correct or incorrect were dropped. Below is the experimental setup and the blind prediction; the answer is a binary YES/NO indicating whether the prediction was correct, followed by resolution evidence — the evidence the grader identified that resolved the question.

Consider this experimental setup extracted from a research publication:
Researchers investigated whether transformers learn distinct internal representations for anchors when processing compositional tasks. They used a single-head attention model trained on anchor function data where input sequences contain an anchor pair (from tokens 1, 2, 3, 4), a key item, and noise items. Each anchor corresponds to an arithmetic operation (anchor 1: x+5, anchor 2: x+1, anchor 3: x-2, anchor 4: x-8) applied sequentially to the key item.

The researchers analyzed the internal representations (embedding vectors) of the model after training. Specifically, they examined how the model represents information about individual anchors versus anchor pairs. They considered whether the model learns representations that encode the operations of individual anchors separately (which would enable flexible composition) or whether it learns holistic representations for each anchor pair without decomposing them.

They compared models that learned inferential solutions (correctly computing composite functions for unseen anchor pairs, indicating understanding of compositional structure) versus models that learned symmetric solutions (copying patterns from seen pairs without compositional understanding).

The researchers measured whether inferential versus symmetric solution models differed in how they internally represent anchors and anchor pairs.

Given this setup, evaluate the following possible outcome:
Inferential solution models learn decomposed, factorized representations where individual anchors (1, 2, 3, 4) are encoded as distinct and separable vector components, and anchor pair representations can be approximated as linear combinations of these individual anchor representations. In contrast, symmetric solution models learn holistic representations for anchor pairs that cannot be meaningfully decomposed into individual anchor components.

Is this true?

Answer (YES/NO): YES